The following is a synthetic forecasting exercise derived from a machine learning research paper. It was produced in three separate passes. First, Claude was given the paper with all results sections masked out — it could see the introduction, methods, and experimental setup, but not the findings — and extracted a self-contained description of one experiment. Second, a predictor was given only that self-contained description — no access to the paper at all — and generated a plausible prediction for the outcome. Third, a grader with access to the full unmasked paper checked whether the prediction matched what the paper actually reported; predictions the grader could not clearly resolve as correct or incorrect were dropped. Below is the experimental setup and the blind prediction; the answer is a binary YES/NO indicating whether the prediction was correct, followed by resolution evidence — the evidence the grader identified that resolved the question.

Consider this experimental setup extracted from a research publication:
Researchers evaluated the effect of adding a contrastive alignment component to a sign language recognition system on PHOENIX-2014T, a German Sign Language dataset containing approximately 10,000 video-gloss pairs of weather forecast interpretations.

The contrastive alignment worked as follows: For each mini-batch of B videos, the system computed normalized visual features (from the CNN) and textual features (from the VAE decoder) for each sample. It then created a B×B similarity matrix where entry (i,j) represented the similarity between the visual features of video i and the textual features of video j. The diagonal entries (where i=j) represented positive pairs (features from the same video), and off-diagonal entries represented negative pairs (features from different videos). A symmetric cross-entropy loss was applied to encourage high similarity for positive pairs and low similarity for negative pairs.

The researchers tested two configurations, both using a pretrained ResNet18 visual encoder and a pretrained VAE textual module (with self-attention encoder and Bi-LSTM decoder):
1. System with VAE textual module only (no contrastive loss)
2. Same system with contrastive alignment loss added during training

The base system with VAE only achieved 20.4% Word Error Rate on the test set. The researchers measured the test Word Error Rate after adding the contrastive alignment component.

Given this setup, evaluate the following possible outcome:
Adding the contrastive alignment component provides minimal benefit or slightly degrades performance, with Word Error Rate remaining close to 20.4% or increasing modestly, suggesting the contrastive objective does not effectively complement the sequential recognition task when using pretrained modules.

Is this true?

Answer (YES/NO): NO